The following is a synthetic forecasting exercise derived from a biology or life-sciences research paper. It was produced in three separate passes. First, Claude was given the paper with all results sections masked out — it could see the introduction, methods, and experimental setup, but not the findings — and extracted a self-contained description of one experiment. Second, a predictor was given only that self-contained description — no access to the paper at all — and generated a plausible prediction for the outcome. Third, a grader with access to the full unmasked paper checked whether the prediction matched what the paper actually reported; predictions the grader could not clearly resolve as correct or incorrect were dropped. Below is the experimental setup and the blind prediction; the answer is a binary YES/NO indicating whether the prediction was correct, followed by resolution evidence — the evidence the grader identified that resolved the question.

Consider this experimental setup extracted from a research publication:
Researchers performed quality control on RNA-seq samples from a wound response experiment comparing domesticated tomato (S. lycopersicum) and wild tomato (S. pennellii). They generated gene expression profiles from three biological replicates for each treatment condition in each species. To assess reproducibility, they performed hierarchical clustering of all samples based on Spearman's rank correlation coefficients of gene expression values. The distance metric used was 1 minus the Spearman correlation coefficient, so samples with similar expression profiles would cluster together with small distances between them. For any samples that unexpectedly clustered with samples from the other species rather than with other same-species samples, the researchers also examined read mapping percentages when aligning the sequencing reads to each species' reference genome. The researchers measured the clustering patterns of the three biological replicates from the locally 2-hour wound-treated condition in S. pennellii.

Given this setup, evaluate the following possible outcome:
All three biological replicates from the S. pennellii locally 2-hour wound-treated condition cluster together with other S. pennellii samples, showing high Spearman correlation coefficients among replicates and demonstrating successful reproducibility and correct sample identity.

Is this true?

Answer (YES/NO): NO